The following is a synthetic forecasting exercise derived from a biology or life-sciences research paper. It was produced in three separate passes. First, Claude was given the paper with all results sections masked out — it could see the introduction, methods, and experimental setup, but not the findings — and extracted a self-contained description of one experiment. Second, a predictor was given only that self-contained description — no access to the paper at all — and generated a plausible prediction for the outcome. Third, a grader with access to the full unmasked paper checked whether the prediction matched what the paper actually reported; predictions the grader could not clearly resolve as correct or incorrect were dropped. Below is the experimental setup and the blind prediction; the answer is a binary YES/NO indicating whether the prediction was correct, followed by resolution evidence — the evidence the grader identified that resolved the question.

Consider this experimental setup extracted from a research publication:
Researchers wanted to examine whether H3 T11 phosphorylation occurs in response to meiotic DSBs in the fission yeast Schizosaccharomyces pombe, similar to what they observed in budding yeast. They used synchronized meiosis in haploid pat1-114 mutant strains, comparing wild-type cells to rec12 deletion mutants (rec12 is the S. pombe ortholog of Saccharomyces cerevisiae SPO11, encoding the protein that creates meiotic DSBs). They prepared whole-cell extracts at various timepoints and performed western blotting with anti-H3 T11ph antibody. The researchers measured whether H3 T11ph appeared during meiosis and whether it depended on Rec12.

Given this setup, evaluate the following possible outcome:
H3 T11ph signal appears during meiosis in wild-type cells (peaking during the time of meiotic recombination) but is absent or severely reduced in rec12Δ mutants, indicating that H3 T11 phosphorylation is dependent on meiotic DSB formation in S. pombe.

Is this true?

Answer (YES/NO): YES